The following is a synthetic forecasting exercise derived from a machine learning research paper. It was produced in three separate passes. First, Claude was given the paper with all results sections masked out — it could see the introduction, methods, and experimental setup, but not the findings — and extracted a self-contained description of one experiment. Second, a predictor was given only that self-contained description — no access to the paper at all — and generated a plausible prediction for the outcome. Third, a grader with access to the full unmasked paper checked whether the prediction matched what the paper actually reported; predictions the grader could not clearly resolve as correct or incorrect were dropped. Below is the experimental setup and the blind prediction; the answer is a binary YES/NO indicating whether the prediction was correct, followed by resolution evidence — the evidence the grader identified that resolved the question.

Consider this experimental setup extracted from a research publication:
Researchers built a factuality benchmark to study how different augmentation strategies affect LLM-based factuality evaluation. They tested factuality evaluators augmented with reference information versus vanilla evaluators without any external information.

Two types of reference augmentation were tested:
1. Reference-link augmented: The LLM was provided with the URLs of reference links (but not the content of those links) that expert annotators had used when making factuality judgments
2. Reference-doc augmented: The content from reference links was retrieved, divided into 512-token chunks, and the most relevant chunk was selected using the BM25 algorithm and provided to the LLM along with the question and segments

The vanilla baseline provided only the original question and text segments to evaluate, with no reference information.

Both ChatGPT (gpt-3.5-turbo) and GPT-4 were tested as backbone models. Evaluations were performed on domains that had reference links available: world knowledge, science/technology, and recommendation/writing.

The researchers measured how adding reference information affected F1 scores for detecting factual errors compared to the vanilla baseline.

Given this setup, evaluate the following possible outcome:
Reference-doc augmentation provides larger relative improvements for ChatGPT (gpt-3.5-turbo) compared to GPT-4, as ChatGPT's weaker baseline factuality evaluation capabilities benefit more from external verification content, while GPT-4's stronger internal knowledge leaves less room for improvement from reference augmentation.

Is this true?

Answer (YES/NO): YES